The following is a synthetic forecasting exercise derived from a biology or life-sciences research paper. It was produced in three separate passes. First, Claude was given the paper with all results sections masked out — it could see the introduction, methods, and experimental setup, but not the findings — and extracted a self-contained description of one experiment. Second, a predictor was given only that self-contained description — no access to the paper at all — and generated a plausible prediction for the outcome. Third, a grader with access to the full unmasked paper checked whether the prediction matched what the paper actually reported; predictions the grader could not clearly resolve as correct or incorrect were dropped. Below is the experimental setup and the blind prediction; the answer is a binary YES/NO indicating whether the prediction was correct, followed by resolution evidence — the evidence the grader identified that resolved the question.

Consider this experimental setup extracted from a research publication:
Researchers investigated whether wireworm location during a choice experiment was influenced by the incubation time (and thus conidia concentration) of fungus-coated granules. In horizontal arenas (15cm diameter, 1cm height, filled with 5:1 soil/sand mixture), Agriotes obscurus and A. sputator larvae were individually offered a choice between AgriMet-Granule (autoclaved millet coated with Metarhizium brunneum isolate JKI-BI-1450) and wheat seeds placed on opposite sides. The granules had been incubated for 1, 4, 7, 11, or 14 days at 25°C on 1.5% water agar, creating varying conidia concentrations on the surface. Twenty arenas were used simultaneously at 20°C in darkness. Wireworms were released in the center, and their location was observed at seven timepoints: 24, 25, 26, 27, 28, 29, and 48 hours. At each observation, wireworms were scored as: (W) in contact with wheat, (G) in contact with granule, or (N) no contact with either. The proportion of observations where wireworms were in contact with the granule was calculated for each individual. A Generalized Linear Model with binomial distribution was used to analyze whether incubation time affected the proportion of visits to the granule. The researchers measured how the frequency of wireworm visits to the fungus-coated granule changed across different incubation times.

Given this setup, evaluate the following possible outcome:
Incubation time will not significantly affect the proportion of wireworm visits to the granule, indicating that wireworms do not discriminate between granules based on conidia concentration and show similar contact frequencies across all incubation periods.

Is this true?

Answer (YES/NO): NO